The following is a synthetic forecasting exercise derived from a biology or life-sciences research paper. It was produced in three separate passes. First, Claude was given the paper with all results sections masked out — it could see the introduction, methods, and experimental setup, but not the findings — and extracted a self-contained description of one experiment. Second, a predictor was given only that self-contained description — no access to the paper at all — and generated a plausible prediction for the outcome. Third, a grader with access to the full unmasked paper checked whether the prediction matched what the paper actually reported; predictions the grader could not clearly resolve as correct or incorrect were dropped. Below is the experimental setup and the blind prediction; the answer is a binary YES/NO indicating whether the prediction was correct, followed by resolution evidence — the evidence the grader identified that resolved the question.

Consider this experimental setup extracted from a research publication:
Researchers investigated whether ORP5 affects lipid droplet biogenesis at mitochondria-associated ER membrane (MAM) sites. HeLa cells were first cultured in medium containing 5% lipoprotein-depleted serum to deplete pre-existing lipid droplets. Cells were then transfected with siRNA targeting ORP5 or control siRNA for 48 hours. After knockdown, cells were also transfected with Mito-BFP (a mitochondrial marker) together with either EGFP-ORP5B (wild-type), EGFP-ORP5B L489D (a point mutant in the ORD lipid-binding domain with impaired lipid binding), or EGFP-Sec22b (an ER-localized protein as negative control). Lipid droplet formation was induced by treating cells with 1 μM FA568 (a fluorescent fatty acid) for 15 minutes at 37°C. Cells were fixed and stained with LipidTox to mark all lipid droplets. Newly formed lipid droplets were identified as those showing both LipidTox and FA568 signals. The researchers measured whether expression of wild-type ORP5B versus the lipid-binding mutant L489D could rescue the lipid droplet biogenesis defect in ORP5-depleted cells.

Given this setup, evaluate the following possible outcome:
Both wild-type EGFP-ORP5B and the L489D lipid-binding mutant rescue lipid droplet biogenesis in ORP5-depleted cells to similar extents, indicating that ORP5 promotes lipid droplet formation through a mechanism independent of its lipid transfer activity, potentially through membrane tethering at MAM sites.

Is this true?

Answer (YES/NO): NO